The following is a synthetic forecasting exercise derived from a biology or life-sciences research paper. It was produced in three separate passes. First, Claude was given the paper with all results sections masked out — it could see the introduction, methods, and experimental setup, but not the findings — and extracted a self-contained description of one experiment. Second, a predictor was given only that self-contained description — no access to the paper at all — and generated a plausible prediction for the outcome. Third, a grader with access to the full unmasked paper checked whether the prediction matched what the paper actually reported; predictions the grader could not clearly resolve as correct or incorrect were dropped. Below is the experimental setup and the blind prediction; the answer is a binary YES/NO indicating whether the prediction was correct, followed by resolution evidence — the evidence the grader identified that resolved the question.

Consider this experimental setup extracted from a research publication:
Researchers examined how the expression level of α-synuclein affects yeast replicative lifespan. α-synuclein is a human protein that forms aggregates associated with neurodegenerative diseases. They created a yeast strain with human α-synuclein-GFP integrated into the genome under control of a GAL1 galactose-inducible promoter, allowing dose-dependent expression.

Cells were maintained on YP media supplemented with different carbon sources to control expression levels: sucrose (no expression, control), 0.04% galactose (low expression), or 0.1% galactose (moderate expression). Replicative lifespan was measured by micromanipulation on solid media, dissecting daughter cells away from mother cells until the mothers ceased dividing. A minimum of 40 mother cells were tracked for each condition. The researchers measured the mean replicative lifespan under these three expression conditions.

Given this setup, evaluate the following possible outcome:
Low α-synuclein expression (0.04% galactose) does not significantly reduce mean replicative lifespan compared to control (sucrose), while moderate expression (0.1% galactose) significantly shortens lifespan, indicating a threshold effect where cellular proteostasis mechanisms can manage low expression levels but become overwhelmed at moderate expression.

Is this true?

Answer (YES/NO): NO